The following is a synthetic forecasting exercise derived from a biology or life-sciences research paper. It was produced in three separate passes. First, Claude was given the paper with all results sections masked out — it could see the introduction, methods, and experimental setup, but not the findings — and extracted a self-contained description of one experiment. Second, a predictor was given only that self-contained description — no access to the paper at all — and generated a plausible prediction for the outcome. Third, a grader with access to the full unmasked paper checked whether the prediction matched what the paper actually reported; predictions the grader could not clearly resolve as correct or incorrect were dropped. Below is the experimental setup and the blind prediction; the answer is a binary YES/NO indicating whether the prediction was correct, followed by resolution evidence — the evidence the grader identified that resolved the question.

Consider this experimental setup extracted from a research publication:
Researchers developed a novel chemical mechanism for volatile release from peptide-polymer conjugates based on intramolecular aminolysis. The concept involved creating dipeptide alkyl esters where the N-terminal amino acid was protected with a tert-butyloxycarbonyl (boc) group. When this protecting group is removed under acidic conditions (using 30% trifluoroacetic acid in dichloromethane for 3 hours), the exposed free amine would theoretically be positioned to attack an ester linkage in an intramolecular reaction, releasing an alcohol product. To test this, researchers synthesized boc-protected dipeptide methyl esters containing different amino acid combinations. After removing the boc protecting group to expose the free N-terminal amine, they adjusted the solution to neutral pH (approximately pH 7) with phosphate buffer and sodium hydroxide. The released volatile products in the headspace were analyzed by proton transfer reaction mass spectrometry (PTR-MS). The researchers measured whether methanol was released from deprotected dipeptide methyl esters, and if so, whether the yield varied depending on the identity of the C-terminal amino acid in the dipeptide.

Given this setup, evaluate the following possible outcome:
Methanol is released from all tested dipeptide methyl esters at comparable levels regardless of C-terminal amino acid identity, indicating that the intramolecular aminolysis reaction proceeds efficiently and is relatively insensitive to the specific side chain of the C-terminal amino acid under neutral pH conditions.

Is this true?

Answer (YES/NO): NO